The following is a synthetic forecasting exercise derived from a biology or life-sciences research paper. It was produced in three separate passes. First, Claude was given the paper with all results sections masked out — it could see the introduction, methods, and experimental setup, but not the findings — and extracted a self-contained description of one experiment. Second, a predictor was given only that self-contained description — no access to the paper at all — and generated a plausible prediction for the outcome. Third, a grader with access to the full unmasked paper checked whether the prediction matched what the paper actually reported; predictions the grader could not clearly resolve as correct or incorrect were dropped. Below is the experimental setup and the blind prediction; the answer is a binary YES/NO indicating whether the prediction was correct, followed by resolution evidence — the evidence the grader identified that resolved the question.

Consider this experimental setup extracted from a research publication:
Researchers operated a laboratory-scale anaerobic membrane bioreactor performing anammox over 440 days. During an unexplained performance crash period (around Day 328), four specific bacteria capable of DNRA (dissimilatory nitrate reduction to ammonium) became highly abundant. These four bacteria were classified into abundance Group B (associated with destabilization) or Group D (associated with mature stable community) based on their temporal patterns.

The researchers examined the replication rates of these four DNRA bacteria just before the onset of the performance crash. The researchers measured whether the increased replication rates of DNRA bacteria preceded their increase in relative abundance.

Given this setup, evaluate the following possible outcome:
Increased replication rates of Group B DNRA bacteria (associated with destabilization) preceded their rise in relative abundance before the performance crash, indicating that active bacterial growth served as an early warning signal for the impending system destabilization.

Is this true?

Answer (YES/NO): YES